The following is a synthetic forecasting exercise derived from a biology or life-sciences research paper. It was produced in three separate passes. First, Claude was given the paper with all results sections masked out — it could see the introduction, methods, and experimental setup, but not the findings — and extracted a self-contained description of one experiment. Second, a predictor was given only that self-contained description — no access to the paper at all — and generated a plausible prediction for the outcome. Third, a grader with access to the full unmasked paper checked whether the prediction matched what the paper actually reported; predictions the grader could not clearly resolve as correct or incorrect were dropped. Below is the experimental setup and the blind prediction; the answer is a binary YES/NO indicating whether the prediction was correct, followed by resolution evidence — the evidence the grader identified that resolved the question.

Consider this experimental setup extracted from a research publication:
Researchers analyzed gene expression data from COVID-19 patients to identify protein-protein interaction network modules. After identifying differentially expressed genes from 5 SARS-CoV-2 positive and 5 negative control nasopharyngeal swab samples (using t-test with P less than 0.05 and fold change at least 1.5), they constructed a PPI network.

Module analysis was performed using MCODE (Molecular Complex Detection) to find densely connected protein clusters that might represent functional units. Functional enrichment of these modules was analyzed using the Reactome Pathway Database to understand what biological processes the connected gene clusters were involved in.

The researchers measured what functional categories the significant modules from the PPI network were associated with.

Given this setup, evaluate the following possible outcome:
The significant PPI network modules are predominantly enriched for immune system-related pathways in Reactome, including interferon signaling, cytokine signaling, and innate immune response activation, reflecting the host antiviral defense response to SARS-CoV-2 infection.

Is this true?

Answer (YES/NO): NO